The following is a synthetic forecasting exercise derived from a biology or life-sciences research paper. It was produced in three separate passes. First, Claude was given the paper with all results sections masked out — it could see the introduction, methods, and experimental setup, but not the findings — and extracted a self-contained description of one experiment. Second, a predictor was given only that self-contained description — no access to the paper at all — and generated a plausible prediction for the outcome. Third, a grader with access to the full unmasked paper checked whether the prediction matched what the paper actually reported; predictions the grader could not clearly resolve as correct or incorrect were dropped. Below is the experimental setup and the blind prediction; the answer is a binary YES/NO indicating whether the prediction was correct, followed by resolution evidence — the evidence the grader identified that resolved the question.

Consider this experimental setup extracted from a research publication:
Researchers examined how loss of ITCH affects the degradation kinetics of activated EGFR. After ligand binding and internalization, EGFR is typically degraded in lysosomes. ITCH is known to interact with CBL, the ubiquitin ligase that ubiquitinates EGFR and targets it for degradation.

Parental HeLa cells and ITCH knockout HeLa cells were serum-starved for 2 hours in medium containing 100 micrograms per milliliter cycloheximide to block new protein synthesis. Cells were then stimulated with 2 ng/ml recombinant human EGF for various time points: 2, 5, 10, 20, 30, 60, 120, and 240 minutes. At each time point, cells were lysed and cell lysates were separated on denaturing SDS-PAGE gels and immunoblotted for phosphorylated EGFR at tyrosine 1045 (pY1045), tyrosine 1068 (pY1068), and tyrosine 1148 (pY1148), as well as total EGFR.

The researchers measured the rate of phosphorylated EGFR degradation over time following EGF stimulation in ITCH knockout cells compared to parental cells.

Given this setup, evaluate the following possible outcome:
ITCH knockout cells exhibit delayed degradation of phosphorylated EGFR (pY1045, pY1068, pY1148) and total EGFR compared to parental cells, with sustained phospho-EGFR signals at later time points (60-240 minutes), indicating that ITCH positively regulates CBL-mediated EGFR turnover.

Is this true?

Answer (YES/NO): NO